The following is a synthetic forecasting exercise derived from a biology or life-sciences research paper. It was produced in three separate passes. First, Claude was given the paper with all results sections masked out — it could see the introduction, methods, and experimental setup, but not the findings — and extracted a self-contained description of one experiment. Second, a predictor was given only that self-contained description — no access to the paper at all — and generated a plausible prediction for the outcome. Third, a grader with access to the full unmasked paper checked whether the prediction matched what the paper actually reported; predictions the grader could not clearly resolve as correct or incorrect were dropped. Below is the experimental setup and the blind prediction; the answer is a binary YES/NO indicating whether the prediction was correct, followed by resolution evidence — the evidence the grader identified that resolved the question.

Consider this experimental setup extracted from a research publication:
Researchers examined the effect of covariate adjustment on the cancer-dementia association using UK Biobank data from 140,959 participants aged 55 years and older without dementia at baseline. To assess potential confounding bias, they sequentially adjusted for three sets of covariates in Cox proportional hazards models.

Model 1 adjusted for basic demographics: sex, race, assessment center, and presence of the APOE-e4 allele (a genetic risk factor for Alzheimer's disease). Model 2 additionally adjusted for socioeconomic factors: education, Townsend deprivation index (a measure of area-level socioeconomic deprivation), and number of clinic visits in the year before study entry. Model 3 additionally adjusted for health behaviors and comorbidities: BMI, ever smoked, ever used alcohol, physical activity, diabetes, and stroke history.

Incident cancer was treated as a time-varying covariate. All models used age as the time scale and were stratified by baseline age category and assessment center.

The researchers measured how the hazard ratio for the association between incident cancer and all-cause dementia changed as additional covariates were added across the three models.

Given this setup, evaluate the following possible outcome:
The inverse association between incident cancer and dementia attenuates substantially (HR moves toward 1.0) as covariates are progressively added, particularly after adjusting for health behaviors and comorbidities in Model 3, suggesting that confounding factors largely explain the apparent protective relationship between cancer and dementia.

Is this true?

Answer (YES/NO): NO